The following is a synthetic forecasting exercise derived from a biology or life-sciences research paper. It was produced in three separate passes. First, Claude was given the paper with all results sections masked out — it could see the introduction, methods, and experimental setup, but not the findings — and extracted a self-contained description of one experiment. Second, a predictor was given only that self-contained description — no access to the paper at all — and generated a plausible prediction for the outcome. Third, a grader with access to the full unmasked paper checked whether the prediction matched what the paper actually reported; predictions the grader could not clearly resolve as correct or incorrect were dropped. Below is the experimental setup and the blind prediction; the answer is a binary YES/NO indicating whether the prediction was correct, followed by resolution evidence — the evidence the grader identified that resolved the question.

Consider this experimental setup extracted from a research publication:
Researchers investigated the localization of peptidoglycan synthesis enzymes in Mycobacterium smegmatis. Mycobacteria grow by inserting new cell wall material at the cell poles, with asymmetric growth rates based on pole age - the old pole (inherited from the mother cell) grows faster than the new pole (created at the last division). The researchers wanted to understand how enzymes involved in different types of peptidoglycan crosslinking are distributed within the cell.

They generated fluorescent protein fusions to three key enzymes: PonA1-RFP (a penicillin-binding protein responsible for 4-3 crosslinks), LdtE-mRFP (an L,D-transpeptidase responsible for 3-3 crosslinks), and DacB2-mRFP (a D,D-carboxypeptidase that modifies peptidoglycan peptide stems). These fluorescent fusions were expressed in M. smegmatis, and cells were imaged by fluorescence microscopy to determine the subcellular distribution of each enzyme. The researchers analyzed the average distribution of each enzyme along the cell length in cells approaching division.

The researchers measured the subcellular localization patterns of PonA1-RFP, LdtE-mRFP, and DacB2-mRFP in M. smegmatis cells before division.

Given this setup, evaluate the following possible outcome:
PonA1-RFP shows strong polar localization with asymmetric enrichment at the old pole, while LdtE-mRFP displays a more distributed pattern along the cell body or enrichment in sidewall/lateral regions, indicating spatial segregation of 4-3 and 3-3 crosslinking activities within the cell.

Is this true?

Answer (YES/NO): YES